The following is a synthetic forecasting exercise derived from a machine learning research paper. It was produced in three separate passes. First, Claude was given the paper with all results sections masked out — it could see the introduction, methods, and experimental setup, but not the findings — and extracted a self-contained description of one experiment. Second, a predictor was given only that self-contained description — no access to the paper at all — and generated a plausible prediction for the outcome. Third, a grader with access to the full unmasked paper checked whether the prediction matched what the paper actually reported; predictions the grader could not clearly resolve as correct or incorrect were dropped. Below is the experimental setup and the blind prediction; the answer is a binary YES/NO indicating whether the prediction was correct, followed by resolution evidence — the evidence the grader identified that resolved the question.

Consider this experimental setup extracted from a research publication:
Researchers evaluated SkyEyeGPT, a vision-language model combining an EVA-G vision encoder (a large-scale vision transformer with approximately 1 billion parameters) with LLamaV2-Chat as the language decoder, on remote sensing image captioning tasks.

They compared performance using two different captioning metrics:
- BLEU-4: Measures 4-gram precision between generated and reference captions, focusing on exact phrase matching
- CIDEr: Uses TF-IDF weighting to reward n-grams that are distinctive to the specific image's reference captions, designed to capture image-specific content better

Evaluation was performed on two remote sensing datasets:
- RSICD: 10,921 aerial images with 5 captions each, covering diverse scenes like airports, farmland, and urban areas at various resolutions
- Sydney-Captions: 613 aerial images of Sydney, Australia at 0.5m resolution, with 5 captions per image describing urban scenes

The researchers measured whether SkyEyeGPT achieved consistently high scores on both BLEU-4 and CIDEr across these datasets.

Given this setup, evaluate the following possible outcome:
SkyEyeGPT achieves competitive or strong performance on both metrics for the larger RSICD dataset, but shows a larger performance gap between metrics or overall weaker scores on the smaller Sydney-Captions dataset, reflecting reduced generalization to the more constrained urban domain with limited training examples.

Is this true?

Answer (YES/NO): NO